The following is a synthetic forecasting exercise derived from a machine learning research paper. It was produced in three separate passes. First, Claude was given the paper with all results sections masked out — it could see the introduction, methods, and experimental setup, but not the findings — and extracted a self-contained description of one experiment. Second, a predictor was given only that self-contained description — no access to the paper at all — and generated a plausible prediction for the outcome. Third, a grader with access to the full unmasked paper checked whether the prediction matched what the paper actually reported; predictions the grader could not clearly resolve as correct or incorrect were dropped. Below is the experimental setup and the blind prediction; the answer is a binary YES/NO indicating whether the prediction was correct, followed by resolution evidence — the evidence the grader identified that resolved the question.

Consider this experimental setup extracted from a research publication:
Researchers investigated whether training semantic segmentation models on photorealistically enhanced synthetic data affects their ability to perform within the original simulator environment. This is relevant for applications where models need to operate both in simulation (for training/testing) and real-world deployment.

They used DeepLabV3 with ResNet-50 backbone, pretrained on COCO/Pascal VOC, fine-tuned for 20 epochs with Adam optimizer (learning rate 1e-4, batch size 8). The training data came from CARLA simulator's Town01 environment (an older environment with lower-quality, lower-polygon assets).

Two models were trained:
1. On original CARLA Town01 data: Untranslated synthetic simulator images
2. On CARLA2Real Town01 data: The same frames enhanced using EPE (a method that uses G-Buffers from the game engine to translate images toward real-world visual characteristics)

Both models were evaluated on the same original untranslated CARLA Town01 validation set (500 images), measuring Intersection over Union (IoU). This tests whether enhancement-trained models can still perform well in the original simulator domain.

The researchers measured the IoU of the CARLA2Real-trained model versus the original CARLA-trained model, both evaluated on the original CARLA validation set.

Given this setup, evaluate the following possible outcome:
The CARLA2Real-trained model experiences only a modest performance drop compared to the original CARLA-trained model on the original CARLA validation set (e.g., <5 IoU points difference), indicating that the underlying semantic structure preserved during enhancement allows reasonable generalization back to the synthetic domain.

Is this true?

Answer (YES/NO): NO